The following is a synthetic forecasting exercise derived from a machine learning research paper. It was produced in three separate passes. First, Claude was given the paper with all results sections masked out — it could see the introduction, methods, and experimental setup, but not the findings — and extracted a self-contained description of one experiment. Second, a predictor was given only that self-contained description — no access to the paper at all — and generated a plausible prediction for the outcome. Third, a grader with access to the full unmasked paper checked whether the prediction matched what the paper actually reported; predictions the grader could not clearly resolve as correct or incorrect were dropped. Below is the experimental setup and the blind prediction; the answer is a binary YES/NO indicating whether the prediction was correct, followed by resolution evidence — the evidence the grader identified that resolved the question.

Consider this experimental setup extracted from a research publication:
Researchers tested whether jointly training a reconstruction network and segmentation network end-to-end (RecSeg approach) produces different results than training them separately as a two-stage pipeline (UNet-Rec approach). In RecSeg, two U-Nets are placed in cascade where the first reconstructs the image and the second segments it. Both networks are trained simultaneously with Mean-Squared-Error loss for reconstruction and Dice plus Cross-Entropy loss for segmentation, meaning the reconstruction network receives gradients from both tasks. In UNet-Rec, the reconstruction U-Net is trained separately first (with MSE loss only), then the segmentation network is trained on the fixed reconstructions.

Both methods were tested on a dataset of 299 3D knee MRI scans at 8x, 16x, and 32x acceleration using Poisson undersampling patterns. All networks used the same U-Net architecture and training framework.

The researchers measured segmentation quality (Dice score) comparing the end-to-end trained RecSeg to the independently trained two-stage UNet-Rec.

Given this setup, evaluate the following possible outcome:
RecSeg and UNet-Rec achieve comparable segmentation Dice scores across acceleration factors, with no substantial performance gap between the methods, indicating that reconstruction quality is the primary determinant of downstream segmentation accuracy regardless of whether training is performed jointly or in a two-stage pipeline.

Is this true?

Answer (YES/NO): NO